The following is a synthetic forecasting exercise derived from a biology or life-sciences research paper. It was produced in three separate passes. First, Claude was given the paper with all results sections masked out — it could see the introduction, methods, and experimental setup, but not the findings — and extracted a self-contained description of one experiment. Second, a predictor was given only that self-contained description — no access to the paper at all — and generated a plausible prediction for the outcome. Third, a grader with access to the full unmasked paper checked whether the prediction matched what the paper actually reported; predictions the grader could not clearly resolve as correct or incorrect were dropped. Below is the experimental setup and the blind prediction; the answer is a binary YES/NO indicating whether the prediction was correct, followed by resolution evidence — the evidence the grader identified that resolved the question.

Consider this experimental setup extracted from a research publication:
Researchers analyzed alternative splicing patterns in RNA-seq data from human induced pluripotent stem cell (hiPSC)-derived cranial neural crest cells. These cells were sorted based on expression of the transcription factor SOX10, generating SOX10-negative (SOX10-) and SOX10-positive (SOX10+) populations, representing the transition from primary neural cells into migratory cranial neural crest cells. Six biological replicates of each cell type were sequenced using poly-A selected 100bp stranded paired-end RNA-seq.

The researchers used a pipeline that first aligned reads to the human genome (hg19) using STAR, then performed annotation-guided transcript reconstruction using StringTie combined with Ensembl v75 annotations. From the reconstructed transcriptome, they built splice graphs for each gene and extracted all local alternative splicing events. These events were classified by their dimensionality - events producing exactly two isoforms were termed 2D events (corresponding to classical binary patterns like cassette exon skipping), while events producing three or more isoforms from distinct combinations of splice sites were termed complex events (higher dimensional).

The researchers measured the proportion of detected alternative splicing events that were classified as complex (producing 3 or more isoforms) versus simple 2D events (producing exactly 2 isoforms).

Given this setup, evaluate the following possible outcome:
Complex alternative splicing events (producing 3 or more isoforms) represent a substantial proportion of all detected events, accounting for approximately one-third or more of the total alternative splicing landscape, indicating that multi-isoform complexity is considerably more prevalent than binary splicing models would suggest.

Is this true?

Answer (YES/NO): NO